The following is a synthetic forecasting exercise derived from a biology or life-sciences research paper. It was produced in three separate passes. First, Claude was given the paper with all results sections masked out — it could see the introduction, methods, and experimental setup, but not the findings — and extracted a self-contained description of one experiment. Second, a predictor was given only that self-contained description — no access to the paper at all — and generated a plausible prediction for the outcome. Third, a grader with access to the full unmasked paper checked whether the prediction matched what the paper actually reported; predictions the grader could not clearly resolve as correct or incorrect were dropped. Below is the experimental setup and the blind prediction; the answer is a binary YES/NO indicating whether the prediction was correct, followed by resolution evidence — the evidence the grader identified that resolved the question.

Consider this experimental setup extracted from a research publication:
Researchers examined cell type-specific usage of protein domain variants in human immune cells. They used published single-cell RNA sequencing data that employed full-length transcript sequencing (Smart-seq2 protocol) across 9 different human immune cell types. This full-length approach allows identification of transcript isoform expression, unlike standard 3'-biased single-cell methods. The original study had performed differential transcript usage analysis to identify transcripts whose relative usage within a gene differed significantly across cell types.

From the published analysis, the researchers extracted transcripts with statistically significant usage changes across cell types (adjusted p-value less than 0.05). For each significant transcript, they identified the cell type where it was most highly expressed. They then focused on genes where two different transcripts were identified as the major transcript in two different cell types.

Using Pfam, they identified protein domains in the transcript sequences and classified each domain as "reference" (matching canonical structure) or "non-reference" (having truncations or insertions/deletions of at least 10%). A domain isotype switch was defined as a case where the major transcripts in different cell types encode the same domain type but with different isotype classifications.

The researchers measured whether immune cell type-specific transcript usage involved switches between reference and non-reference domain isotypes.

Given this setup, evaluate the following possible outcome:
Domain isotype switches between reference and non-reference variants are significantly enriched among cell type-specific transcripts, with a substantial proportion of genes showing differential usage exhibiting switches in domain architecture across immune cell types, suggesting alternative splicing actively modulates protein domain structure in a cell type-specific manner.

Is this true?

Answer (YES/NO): YES